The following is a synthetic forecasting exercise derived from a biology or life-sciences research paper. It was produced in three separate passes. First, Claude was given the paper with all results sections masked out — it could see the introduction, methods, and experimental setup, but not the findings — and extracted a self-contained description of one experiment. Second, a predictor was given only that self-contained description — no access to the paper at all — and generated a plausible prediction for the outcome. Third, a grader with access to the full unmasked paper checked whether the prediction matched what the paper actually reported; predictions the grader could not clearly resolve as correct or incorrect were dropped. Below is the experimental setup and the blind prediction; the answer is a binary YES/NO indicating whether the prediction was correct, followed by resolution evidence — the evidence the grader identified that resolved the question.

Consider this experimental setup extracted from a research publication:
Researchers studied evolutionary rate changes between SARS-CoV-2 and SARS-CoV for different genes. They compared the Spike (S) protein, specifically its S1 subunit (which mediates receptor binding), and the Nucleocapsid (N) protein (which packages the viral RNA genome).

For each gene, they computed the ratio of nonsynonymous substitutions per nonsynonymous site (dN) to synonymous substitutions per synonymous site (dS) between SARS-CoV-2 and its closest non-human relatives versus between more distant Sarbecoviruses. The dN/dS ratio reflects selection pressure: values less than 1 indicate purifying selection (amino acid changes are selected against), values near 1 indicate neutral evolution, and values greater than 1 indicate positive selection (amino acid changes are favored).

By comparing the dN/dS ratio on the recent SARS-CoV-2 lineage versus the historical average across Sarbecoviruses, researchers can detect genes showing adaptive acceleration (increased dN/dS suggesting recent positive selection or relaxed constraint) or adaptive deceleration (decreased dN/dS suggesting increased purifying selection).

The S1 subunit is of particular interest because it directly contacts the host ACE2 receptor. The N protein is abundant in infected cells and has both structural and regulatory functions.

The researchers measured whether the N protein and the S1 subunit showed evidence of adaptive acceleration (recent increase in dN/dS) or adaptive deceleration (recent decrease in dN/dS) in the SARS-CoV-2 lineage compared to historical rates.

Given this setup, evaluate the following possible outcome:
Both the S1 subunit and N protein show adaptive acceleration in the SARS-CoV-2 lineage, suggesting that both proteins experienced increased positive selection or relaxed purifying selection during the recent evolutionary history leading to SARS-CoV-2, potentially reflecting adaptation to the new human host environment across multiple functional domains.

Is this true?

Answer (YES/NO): NO